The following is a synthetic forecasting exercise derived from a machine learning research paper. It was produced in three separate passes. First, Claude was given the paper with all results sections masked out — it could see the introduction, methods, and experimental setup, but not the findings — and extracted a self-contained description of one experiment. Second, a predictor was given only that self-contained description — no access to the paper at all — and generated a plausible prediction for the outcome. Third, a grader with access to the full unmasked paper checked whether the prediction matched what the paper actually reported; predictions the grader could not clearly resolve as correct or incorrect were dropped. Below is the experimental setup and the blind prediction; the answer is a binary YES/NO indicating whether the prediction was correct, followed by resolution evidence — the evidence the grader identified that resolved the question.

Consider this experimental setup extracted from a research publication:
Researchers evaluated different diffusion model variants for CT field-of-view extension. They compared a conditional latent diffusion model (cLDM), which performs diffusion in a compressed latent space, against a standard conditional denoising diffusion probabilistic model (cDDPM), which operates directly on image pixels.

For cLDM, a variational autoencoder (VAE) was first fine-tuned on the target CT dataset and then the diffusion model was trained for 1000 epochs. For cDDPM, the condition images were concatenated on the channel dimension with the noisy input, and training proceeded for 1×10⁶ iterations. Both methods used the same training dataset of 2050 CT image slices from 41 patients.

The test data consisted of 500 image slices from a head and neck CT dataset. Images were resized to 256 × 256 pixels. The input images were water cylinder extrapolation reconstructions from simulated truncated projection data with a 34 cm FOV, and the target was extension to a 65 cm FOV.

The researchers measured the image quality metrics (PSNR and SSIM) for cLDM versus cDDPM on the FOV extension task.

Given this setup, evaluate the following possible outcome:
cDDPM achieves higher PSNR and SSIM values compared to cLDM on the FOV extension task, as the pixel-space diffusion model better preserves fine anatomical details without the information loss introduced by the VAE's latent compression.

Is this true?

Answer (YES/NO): NO